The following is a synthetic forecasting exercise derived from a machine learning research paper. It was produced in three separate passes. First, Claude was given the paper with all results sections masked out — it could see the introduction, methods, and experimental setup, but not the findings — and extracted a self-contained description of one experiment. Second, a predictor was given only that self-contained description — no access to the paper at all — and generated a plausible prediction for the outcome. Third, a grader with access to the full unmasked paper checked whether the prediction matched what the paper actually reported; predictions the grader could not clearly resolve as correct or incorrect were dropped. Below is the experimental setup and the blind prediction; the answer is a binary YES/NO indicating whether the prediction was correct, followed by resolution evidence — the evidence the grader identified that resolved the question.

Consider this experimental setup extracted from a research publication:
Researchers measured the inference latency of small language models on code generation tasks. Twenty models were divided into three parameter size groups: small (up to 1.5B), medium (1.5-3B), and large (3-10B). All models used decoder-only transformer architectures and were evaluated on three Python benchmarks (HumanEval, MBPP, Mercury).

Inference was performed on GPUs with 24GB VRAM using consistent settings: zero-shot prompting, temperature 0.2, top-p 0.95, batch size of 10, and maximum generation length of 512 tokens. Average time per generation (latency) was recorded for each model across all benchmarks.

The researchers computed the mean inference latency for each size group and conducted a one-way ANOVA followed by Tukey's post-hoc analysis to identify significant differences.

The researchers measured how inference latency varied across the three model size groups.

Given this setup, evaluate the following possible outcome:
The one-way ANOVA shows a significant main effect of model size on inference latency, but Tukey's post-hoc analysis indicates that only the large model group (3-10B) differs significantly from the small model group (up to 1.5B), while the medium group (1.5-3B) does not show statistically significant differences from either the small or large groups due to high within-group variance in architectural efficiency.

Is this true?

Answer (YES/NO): NO